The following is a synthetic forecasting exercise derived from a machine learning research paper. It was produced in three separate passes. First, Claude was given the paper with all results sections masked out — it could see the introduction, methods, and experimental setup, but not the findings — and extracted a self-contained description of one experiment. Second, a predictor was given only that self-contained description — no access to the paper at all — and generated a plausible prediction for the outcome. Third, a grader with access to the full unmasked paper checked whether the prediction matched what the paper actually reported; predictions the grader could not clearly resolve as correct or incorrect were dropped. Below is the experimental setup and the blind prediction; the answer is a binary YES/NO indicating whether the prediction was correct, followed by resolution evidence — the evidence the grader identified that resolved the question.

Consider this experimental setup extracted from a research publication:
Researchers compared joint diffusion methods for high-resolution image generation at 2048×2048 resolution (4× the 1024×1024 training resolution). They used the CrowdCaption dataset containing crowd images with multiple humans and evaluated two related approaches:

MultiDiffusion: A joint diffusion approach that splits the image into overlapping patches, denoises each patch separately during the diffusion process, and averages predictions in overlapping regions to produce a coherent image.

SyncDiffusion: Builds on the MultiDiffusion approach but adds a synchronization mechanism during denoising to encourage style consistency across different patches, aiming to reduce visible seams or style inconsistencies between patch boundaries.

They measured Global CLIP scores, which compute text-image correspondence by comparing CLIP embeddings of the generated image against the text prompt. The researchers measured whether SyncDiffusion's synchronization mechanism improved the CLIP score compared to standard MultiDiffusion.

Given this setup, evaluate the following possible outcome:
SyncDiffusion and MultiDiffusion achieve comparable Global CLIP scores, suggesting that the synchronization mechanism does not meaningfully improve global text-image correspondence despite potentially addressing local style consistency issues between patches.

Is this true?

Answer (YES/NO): YES